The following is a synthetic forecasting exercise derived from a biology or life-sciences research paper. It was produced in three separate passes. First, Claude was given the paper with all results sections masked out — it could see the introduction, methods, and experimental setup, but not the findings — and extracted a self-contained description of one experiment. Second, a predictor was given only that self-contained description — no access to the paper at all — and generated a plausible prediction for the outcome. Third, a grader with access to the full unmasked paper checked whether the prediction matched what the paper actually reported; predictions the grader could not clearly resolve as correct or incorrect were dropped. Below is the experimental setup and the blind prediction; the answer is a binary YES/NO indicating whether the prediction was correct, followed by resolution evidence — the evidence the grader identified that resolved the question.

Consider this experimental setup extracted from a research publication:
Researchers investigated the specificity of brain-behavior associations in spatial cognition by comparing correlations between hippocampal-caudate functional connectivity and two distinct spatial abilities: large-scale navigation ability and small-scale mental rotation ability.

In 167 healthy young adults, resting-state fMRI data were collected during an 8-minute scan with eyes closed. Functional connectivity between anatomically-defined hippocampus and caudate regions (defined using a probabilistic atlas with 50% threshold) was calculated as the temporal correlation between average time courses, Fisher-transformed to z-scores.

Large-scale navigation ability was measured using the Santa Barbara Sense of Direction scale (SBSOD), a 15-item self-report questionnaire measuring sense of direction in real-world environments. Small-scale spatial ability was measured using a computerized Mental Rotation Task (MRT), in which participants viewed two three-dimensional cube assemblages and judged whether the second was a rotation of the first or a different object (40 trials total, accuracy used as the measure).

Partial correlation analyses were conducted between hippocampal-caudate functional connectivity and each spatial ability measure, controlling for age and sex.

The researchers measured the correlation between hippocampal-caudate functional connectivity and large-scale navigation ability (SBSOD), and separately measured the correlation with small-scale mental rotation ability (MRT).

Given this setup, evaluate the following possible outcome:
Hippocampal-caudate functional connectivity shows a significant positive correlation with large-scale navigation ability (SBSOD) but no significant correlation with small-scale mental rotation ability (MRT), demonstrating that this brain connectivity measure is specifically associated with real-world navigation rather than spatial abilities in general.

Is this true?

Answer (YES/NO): NO